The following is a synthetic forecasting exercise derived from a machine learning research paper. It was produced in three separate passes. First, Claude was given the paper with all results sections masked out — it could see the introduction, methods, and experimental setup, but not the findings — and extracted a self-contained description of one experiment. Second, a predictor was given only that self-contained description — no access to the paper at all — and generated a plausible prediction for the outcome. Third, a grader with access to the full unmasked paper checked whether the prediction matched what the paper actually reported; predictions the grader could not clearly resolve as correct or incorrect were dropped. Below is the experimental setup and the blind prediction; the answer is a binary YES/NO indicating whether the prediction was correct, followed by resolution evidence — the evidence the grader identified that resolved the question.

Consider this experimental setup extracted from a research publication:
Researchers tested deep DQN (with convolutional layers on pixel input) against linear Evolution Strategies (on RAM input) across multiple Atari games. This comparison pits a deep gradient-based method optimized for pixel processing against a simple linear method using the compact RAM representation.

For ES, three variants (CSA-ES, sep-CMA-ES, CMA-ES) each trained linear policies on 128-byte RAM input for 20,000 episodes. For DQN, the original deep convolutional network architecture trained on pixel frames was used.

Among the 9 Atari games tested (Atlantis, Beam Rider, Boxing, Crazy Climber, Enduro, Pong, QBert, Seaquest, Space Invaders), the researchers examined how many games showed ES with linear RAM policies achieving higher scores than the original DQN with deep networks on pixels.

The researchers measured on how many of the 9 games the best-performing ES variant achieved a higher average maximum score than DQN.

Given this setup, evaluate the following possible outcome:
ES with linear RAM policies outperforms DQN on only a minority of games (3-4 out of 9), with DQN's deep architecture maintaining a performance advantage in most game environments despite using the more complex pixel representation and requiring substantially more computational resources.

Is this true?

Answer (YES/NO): NO